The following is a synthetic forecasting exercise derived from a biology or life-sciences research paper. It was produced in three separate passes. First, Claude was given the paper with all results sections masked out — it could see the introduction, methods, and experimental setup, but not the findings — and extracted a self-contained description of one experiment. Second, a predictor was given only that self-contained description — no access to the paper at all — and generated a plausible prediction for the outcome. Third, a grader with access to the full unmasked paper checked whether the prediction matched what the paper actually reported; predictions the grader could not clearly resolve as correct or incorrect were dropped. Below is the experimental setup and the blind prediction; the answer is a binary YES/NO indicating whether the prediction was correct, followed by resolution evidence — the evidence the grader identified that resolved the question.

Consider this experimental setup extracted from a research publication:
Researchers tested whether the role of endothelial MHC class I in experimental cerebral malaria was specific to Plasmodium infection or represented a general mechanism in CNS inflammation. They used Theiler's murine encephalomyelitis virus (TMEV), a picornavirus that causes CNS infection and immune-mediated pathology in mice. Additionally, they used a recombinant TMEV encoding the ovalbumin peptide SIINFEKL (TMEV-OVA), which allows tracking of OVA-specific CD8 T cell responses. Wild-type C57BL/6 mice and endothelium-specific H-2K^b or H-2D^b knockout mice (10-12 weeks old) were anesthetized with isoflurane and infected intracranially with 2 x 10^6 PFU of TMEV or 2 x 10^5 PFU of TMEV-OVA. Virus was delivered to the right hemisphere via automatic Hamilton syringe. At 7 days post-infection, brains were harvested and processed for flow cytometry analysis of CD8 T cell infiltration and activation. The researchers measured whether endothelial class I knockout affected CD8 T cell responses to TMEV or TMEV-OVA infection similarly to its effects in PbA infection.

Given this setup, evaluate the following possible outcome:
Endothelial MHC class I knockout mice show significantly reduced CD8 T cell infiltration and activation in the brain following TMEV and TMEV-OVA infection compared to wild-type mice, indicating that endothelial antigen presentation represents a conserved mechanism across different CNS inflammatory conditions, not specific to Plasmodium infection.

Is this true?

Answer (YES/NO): NO